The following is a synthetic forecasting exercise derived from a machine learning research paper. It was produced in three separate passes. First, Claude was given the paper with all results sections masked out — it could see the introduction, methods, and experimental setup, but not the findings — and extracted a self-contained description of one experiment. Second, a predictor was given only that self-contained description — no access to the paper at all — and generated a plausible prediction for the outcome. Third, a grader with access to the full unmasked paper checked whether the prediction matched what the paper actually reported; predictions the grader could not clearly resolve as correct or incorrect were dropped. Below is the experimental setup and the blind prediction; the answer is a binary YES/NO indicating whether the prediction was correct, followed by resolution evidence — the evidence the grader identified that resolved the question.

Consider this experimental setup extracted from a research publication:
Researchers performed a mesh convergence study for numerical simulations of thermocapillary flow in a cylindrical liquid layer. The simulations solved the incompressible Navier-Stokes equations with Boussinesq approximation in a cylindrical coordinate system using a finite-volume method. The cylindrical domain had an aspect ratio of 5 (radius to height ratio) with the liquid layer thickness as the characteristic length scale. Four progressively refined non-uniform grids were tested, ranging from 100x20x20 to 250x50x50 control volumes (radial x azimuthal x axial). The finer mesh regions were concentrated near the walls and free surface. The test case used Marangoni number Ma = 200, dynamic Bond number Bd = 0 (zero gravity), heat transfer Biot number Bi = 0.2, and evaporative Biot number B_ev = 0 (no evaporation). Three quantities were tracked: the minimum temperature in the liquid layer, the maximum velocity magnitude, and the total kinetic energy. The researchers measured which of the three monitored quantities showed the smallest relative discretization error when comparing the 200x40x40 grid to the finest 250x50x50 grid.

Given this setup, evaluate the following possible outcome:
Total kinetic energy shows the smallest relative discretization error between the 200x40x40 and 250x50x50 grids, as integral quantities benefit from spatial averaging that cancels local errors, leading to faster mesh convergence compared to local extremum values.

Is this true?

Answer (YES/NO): NO